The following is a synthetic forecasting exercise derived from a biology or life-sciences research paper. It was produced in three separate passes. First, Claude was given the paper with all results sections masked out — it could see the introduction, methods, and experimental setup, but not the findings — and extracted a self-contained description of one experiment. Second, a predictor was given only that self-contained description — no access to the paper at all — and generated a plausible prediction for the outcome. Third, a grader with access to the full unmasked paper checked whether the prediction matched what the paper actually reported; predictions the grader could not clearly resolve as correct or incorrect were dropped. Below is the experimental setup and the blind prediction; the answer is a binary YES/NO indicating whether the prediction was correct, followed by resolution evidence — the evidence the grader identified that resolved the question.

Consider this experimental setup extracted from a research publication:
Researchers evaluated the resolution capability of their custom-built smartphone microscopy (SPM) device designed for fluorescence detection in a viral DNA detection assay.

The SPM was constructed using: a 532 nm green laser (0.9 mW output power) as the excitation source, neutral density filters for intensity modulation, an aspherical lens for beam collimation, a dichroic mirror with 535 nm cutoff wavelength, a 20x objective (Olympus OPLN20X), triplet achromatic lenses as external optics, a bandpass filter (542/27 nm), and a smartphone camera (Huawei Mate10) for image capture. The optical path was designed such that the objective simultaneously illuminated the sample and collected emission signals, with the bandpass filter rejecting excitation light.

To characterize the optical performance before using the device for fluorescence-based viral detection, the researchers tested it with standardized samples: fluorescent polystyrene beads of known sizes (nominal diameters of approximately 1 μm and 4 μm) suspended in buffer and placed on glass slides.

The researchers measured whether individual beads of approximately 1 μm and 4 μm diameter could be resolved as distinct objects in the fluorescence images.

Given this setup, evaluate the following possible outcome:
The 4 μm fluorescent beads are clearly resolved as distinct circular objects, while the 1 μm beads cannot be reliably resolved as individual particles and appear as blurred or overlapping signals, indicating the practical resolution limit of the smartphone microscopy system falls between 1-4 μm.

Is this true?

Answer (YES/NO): NO